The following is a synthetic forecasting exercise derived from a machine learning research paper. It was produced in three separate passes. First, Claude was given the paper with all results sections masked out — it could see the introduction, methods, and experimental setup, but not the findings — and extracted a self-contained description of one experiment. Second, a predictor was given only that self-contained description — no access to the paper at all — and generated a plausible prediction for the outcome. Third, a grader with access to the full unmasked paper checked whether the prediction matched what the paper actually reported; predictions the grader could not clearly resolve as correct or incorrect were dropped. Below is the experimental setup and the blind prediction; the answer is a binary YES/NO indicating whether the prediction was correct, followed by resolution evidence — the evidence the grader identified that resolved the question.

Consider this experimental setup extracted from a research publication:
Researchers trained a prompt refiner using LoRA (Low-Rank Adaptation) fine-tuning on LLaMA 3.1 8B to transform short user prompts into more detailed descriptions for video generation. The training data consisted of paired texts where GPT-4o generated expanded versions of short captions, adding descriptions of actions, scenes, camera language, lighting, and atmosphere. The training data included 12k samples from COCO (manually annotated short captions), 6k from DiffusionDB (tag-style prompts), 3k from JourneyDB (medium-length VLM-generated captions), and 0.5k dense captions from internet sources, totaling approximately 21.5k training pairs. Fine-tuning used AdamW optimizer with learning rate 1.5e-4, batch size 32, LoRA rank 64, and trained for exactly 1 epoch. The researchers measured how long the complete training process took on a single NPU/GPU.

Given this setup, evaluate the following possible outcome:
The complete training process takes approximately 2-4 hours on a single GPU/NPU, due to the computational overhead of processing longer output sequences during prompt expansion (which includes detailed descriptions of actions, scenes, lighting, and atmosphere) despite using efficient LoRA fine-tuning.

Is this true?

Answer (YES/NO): NO